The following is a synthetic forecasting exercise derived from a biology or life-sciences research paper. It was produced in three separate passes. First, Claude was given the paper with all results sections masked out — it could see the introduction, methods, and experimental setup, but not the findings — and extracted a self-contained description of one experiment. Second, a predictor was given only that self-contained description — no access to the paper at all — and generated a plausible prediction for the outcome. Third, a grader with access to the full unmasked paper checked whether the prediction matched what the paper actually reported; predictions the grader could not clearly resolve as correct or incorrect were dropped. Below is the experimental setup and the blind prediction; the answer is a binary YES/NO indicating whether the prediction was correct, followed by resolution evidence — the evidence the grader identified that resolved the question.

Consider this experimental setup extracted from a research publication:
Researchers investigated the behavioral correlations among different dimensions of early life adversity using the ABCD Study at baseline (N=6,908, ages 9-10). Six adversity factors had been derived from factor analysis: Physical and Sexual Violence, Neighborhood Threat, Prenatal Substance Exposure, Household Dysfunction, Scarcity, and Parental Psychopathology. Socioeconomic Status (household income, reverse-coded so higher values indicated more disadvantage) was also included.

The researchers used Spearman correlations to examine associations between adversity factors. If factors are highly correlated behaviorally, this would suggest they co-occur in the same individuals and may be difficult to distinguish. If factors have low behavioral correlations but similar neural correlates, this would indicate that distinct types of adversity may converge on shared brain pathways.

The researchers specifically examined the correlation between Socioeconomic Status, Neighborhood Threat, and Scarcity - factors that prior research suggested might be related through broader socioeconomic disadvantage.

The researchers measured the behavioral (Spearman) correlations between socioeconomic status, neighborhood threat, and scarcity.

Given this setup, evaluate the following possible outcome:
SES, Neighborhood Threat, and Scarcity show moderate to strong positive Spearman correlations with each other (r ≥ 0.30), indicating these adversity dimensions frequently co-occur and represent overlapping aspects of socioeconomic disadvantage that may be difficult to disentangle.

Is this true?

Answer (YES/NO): NO